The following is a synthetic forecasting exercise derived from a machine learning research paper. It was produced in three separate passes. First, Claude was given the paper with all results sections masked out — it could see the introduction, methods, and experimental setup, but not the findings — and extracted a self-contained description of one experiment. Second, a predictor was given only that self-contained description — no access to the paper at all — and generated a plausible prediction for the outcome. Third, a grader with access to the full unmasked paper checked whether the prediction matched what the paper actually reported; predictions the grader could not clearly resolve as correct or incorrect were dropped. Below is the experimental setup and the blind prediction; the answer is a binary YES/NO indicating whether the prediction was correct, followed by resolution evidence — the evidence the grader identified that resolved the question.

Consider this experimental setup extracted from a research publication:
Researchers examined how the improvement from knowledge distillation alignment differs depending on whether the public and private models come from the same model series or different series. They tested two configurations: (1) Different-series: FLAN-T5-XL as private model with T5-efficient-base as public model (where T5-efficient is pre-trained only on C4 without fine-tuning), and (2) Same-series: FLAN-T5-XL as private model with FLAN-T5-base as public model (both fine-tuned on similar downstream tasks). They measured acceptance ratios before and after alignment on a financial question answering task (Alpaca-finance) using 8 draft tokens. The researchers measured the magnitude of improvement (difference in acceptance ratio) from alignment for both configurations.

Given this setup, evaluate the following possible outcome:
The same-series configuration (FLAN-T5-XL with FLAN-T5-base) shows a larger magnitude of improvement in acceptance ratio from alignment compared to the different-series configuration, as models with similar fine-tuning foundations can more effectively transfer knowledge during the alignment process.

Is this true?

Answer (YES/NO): NO